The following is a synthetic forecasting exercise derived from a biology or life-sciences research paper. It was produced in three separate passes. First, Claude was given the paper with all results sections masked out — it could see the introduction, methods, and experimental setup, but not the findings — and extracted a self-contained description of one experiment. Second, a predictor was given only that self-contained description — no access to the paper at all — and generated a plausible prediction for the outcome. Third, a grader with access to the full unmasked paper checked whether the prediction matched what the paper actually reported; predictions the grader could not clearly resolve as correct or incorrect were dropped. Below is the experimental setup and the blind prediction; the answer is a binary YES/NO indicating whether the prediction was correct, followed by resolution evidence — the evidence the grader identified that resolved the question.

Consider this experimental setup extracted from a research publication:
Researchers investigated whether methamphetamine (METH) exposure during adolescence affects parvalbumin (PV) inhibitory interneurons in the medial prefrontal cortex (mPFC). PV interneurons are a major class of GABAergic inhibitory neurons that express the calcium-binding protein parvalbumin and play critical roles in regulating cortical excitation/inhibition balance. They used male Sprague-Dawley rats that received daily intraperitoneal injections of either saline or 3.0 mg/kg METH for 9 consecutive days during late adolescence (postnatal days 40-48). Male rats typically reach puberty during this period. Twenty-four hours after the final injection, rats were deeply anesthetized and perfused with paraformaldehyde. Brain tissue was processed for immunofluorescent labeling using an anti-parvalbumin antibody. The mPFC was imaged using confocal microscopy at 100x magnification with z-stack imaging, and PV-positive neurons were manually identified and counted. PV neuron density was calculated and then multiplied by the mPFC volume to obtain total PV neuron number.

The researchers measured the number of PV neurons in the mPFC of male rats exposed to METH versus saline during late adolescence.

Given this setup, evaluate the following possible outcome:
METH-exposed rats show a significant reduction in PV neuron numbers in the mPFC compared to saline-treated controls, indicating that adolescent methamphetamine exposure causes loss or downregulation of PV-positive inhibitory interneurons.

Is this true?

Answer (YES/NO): NO